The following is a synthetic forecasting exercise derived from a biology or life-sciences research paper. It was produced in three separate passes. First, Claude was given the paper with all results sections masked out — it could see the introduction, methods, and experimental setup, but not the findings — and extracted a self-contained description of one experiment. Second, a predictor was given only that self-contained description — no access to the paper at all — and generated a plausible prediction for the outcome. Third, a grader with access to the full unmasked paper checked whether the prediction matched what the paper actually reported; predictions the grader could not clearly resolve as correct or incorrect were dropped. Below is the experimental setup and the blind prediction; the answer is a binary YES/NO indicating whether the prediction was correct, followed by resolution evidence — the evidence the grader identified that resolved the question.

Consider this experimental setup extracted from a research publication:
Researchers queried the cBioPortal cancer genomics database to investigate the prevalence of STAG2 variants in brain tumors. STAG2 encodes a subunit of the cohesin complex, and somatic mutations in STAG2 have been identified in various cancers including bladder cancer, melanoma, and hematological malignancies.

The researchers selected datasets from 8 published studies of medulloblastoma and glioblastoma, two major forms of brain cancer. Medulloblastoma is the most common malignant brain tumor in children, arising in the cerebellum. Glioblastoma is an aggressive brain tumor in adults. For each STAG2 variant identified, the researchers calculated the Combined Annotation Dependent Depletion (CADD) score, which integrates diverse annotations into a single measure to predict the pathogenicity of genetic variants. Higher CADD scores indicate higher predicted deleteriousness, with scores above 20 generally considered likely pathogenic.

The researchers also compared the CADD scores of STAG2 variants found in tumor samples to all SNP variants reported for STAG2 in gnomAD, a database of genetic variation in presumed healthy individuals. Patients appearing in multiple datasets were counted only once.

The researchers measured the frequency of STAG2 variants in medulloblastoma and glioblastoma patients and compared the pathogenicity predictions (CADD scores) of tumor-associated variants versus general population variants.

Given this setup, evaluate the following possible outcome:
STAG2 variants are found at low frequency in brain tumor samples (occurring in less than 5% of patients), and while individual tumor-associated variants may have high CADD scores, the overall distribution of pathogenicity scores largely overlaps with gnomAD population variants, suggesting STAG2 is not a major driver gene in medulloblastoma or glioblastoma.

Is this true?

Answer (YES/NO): NO